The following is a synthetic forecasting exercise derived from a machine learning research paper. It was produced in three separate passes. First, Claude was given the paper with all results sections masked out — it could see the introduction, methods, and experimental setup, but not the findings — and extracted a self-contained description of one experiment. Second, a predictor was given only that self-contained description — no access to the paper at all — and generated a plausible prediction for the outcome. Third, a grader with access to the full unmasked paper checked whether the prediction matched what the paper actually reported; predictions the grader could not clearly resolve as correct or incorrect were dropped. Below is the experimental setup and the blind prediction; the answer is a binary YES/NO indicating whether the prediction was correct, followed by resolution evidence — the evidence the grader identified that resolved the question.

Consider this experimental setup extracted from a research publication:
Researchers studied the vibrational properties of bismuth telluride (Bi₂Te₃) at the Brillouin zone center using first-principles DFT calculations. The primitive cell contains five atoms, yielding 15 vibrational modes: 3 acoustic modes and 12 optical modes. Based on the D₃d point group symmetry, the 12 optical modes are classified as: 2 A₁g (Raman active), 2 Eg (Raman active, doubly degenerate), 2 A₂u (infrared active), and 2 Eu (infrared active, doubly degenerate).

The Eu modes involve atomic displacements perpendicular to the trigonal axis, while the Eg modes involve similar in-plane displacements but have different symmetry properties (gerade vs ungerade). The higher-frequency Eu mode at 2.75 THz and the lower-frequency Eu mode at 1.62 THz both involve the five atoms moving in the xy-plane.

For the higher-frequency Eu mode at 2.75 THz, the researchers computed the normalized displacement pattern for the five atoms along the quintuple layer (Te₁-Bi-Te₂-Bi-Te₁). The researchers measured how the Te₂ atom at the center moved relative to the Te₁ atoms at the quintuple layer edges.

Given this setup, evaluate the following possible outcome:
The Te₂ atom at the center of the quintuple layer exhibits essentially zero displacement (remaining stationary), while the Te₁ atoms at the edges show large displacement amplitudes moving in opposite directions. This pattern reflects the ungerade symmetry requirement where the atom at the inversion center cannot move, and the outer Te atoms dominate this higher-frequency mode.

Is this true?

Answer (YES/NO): NO